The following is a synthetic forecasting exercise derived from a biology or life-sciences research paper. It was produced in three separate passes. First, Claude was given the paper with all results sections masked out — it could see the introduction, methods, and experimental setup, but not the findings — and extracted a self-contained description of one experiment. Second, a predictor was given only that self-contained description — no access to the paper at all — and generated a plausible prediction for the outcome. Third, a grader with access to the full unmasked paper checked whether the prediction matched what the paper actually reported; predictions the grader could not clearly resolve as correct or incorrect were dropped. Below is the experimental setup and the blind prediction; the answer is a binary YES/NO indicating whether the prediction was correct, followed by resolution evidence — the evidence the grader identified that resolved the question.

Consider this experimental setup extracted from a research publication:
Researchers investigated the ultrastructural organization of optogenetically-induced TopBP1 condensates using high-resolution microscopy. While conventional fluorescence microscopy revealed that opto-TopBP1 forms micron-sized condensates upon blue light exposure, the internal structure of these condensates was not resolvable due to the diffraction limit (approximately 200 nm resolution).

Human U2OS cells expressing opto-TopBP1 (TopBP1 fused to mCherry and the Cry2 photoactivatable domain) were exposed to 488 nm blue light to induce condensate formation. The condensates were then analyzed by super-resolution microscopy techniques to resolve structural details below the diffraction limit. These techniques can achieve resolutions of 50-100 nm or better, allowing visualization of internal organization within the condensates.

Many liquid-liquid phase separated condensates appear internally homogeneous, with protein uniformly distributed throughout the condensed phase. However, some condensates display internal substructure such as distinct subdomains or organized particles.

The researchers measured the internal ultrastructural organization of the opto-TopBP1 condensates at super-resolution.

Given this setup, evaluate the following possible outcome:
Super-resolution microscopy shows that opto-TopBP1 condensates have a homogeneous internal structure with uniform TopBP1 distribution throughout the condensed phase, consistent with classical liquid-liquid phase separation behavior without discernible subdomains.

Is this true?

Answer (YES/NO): NO